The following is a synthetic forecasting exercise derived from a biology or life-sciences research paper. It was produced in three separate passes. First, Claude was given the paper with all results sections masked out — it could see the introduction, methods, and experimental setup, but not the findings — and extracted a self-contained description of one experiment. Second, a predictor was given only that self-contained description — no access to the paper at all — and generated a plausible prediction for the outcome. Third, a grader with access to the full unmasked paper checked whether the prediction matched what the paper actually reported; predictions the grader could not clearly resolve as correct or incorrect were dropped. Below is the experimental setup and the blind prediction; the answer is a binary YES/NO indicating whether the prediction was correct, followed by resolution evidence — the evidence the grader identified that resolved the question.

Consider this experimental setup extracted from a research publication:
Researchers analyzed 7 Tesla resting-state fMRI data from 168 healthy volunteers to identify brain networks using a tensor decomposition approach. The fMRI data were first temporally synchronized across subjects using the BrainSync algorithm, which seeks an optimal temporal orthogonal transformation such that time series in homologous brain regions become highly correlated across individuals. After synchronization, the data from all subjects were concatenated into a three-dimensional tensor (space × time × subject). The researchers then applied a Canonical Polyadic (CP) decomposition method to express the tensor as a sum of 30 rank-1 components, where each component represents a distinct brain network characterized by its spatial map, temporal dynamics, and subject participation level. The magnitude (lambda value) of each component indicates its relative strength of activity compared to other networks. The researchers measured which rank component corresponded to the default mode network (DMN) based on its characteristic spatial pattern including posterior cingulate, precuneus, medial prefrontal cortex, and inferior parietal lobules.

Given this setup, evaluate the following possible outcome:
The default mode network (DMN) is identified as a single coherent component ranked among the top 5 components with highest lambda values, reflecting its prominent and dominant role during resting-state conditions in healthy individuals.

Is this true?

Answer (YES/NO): YES